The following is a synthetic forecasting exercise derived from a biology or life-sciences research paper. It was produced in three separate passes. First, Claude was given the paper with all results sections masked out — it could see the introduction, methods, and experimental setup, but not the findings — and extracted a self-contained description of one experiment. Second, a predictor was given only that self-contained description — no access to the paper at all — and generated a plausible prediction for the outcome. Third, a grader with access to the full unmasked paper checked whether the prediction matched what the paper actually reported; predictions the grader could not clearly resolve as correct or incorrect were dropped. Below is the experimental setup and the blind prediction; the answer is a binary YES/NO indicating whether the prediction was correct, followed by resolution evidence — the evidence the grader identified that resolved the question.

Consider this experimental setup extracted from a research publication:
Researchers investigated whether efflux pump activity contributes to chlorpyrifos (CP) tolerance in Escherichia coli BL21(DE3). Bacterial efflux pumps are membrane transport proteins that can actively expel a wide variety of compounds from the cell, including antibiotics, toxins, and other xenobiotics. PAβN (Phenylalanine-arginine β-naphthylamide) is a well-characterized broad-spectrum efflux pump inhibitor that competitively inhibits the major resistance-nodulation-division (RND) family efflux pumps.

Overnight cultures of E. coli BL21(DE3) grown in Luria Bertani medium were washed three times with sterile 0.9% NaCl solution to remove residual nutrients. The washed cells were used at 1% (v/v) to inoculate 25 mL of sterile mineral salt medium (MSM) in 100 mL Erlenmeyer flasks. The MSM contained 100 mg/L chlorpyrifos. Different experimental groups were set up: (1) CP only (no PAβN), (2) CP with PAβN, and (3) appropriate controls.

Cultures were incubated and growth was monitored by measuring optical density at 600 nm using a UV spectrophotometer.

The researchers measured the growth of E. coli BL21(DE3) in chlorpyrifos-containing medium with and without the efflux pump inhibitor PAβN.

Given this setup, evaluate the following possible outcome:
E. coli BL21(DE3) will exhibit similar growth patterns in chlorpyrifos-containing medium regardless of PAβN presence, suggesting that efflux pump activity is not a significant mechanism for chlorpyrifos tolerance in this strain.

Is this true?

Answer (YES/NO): NO